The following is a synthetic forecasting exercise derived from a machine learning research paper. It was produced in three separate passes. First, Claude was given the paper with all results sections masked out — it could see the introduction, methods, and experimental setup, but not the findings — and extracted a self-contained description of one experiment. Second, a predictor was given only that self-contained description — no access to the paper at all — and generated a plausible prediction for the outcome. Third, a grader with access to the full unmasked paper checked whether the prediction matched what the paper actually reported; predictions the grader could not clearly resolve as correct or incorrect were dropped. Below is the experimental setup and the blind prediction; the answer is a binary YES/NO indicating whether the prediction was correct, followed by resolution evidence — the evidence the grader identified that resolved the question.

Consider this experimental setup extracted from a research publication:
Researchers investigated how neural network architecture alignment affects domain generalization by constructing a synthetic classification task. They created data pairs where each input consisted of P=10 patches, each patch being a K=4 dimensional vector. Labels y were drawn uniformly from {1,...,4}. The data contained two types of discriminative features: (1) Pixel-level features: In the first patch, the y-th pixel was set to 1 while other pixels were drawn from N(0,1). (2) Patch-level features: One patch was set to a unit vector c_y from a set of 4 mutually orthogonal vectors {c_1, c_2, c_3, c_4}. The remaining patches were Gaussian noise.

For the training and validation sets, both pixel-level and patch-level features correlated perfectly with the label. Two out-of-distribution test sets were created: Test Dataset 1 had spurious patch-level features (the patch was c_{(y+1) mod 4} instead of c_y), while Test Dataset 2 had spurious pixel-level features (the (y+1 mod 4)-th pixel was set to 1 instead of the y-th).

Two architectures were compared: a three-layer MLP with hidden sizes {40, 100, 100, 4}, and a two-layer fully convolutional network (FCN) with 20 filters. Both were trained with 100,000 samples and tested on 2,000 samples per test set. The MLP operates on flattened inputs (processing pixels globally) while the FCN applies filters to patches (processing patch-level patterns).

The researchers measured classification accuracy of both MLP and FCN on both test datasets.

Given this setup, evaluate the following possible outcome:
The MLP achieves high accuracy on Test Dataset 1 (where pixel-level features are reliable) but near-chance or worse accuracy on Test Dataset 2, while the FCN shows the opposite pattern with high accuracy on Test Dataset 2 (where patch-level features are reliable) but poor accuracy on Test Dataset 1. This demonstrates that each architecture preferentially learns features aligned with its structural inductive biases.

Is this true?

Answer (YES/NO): YES